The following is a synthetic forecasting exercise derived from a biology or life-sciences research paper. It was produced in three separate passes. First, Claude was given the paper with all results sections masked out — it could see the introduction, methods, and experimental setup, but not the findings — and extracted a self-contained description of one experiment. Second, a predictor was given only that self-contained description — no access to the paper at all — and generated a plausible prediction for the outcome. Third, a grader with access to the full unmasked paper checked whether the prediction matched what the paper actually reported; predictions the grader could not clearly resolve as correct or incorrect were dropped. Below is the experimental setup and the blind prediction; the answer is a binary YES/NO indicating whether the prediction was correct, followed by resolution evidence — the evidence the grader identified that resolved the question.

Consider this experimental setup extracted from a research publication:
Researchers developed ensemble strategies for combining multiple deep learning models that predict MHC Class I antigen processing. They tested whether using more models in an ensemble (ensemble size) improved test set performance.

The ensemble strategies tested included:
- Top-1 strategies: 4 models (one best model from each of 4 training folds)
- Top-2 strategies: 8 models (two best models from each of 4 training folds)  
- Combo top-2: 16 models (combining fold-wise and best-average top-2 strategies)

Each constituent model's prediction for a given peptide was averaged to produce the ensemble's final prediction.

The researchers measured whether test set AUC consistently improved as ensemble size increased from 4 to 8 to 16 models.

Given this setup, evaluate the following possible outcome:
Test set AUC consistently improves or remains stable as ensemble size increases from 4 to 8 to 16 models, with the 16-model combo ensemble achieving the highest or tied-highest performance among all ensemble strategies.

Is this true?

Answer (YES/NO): YES